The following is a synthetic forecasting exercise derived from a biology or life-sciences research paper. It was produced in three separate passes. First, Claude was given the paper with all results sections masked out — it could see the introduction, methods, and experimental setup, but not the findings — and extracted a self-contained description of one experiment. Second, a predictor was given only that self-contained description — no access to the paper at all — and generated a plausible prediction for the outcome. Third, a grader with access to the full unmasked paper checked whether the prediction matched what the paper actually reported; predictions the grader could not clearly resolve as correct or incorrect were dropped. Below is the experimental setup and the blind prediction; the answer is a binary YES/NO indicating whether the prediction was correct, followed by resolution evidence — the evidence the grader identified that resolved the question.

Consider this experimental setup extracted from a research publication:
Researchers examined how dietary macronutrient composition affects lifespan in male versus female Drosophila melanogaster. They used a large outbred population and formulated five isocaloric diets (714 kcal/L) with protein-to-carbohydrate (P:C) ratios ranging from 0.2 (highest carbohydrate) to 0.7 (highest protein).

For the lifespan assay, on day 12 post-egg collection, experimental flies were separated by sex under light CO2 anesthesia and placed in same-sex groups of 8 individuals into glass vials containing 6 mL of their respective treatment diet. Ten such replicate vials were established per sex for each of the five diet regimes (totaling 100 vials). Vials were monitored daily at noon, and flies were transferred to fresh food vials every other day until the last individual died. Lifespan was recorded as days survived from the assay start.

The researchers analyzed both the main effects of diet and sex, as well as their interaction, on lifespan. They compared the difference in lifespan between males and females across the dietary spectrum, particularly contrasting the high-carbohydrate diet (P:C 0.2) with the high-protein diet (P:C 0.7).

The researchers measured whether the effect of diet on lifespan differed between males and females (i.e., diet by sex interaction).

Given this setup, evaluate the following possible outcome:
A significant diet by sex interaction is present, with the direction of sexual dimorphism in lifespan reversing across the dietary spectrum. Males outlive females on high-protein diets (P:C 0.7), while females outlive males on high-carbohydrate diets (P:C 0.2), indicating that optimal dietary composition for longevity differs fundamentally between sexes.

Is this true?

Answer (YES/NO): NO